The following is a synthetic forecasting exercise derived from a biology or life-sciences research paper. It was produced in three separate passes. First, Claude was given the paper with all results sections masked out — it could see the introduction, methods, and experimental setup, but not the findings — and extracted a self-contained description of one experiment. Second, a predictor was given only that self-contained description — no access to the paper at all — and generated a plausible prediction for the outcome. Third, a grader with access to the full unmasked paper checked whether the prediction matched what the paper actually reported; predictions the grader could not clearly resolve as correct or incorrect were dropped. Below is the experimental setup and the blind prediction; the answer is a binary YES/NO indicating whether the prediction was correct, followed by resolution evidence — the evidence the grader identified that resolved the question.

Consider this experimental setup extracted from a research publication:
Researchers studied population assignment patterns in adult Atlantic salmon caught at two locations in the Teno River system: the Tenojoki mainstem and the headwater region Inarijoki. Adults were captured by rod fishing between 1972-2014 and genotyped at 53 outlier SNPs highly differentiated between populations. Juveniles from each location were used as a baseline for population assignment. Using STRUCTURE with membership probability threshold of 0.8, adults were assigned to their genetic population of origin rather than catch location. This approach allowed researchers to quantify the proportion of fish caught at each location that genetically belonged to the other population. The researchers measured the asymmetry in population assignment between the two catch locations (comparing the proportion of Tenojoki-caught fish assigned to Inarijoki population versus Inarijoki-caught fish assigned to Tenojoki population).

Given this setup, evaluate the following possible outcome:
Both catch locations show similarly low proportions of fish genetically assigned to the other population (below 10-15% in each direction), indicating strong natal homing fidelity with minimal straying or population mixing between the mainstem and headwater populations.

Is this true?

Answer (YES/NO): NO